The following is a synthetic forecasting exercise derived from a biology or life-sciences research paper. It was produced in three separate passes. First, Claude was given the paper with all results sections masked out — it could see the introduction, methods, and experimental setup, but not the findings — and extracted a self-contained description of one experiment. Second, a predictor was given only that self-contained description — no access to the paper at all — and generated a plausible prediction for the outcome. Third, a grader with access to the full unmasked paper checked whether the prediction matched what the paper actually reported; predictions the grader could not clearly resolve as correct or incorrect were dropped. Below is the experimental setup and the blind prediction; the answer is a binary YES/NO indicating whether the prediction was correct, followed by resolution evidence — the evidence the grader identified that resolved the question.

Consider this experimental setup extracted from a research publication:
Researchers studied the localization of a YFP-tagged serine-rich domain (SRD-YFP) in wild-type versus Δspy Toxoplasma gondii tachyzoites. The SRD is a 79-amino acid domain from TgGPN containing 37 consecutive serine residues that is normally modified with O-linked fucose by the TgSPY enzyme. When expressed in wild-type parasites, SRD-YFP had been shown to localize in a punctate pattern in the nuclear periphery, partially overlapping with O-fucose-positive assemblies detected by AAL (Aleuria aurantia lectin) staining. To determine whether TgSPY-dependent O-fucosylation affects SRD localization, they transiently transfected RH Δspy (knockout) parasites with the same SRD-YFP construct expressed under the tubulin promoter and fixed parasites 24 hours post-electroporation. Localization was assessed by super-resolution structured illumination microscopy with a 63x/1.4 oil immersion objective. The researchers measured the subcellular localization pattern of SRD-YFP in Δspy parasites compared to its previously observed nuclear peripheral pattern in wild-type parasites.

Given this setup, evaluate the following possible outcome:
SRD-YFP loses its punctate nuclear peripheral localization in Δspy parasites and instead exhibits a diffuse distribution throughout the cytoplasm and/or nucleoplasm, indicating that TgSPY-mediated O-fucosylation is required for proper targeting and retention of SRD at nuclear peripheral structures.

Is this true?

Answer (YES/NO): NO